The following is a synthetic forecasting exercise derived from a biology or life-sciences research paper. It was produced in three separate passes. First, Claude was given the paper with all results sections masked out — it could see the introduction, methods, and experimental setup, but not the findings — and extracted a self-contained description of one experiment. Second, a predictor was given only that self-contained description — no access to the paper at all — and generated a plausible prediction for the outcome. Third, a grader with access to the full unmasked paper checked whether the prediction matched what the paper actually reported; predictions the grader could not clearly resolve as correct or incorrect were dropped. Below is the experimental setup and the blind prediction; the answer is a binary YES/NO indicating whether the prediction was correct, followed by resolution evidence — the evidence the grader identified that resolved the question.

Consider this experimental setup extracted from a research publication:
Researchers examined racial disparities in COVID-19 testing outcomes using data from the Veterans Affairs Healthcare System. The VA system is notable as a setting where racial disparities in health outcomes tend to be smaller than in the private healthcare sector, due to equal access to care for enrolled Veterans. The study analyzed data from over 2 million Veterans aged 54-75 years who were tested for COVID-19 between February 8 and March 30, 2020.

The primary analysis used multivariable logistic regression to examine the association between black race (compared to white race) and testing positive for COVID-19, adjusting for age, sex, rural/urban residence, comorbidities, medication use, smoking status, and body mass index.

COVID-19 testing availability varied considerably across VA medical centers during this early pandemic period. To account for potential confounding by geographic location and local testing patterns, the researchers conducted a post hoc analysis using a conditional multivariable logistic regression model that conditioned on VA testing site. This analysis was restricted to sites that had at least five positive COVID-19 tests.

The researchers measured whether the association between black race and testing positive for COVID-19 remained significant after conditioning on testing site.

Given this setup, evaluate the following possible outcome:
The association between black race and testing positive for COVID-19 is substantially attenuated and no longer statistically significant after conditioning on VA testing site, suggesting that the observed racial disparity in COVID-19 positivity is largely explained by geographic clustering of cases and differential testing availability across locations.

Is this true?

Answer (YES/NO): NO